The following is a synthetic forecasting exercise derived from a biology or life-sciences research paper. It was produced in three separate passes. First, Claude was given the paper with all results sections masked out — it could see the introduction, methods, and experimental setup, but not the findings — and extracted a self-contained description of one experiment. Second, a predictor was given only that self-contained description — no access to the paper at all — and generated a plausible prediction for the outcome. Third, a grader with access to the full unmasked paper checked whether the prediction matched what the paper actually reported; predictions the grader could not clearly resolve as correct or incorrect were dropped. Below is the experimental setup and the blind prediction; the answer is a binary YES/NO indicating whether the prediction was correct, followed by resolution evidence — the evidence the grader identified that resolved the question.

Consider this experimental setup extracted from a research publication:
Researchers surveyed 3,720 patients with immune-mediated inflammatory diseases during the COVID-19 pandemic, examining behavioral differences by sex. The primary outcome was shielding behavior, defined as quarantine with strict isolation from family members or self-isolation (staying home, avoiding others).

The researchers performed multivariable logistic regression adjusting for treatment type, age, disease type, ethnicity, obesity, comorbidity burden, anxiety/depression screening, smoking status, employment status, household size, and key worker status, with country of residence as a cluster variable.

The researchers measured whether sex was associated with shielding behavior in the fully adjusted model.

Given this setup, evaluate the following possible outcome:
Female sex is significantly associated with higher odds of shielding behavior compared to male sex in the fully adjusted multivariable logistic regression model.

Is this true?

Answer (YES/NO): NO